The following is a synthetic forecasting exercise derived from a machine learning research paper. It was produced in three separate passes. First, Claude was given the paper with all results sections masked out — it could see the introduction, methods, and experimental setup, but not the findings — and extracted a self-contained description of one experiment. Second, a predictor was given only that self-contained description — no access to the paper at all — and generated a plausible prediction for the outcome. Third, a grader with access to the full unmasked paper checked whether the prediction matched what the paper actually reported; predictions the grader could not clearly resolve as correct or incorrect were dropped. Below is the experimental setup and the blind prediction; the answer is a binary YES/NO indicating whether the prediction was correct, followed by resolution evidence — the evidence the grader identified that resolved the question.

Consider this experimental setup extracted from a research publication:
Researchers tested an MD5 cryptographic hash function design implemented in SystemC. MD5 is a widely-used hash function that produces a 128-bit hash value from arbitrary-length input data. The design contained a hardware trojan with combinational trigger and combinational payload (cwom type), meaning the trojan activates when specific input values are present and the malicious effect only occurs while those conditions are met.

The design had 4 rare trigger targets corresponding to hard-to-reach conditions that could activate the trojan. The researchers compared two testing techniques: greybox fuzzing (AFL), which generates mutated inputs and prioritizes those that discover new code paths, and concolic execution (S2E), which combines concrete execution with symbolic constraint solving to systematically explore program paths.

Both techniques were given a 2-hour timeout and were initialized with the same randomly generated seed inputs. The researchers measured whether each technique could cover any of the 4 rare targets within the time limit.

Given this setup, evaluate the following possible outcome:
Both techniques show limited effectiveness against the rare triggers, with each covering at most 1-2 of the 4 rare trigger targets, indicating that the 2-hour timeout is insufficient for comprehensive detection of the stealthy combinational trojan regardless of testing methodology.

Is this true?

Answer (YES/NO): NO